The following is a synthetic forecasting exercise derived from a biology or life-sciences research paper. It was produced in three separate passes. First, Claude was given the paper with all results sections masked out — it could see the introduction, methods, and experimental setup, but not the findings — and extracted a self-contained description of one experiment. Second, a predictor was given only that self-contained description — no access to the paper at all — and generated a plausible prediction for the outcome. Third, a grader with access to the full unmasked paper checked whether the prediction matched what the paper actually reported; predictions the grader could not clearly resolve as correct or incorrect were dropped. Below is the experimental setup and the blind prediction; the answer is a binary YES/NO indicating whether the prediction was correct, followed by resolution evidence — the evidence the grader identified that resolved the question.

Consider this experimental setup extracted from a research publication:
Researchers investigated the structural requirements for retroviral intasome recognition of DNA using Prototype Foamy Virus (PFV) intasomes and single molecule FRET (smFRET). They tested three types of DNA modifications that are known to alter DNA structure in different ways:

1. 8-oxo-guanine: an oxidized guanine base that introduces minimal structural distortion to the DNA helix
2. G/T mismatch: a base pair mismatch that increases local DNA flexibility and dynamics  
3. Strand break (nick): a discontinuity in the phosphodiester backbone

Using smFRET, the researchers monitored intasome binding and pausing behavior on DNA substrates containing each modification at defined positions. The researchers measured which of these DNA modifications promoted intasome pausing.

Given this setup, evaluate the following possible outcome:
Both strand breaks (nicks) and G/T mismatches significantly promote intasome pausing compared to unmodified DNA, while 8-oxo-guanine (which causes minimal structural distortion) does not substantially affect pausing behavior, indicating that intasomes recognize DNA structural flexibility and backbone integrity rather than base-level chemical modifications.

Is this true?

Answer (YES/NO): NO